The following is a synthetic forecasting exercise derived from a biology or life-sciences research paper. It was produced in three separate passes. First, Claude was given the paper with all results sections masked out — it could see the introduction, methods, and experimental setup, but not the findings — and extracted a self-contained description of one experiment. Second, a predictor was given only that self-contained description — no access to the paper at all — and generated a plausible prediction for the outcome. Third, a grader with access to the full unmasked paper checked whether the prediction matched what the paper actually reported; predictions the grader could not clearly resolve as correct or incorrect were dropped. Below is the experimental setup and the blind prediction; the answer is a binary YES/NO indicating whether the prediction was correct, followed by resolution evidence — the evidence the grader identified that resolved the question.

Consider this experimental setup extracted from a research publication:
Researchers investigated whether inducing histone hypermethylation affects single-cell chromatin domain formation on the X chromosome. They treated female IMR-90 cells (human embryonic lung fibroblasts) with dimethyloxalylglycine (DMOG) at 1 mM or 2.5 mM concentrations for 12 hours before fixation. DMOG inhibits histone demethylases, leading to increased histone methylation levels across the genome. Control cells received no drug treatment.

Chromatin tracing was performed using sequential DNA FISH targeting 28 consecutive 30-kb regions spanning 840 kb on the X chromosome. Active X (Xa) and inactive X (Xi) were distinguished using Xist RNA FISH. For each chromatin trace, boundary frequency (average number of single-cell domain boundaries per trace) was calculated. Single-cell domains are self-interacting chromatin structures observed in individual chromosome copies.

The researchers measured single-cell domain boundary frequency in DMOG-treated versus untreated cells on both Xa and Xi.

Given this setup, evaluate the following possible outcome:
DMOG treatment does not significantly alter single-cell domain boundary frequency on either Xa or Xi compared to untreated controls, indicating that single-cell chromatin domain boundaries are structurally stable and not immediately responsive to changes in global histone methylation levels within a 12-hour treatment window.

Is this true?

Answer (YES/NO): YES